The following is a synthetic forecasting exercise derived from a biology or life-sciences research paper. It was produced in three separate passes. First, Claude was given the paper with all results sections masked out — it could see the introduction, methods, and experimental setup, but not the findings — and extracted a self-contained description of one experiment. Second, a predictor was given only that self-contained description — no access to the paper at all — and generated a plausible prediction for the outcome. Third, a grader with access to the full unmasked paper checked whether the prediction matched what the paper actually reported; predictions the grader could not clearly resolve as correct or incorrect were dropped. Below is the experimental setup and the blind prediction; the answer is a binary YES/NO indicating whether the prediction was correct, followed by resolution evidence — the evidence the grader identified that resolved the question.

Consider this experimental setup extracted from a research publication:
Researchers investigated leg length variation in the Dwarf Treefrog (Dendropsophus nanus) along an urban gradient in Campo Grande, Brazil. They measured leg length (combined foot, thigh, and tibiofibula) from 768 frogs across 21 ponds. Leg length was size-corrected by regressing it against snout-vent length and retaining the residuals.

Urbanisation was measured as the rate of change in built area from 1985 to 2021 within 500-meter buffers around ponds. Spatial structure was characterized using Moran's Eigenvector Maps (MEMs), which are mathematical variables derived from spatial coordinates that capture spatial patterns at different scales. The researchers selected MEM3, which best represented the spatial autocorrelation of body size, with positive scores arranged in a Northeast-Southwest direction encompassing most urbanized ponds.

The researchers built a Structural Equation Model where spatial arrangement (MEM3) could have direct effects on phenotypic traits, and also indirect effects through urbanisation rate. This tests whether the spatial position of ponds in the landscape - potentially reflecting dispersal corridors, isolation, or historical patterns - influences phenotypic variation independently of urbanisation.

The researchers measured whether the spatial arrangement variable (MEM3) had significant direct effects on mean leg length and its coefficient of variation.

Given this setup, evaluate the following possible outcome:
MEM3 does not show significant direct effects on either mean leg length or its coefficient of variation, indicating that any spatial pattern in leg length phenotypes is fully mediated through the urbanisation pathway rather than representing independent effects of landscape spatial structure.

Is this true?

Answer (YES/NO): YES